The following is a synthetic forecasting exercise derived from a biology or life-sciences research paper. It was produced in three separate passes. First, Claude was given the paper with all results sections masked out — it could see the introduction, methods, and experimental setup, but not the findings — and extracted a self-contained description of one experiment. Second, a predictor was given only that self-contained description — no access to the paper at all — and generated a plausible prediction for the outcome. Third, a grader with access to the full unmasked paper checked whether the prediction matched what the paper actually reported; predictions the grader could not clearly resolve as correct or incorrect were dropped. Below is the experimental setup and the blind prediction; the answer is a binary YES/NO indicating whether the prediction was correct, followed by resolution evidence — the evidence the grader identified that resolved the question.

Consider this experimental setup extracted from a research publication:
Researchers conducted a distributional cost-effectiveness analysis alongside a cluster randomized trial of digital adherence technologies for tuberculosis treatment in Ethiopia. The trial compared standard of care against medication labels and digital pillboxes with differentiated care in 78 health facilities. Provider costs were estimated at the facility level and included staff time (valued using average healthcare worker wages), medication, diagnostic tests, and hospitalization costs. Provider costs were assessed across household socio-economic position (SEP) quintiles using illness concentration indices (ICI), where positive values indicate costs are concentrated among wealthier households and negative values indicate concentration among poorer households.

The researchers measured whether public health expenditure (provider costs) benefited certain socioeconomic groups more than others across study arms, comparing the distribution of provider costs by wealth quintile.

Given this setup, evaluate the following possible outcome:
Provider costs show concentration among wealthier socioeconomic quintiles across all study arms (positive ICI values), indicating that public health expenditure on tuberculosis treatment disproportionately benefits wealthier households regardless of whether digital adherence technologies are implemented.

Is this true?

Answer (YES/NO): YES